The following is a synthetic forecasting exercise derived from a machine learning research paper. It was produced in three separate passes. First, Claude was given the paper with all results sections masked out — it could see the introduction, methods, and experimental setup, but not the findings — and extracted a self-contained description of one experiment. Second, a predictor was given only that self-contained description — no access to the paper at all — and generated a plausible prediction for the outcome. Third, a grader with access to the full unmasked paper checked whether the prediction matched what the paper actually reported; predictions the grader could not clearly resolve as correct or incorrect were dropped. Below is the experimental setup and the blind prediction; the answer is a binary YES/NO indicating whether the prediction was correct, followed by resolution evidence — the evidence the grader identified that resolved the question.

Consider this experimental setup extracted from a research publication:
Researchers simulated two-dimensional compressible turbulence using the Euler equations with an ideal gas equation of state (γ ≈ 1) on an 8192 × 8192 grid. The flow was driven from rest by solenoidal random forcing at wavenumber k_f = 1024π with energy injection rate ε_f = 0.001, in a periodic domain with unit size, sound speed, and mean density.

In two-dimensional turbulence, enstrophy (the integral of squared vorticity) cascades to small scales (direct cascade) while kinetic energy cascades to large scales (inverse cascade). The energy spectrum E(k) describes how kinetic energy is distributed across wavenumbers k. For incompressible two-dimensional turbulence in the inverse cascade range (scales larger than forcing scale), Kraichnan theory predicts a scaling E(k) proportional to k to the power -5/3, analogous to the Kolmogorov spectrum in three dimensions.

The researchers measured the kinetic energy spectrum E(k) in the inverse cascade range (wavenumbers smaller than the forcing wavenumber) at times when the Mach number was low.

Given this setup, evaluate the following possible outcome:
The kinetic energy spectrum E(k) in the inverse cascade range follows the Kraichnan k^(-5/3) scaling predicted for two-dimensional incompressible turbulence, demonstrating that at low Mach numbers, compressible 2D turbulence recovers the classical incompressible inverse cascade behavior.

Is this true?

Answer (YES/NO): YES